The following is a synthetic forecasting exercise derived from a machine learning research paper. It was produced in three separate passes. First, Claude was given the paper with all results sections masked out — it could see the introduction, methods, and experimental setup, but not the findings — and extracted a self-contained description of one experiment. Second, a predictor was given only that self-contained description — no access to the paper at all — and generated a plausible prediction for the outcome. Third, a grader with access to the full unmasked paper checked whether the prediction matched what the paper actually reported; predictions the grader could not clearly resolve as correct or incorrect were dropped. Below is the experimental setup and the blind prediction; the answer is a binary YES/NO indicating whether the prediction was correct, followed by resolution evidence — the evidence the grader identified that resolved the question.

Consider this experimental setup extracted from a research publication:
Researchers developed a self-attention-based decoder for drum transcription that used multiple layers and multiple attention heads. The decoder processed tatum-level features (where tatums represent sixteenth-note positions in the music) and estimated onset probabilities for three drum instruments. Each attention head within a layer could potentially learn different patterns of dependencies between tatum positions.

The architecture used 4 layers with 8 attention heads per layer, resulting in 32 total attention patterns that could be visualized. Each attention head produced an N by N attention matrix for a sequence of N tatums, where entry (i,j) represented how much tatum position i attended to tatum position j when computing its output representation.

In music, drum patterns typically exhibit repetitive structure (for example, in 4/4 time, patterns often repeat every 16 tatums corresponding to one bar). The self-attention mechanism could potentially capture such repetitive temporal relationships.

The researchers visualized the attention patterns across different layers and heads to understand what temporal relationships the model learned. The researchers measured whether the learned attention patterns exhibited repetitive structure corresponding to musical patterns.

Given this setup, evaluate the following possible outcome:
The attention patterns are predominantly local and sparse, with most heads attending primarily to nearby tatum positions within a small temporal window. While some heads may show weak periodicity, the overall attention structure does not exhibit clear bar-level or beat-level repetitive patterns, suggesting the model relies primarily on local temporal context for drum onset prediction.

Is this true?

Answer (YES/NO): NO